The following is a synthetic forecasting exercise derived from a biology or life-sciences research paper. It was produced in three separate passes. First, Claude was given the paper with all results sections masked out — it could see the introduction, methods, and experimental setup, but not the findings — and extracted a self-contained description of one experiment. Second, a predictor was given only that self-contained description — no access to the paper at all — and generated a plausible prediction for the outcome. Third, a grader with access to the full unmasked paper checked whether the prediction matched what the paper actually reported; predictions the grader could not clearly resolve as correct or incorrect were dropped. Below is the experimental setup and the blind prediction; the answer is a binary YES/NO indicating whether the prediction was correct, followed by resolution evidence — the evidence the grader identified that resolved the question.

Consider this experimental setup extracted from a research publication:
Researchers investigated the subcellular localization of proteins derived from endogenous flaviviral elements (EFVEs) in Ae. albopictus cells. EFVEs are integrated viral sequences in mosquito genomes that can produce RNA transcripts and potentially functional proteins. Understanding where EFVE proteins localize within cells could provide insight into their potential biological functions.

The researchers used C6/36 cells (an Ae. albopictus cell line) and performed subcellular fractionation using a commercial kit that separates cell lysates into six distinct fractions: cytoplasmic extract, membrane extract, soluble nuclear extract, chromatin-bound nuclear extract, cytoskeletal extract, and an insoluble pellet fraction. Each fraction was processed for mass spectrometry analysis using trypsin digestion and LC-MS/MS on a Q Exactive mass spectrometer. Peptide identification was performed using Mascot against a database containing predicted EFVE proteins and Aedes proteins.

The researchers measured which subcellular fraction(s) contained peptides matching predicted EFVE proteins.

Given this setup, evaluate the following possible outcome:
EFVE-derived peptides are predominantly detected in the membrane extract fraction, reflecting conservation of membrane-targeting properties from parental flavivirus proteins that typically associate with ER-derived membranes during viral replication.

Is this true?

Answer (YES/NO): NO